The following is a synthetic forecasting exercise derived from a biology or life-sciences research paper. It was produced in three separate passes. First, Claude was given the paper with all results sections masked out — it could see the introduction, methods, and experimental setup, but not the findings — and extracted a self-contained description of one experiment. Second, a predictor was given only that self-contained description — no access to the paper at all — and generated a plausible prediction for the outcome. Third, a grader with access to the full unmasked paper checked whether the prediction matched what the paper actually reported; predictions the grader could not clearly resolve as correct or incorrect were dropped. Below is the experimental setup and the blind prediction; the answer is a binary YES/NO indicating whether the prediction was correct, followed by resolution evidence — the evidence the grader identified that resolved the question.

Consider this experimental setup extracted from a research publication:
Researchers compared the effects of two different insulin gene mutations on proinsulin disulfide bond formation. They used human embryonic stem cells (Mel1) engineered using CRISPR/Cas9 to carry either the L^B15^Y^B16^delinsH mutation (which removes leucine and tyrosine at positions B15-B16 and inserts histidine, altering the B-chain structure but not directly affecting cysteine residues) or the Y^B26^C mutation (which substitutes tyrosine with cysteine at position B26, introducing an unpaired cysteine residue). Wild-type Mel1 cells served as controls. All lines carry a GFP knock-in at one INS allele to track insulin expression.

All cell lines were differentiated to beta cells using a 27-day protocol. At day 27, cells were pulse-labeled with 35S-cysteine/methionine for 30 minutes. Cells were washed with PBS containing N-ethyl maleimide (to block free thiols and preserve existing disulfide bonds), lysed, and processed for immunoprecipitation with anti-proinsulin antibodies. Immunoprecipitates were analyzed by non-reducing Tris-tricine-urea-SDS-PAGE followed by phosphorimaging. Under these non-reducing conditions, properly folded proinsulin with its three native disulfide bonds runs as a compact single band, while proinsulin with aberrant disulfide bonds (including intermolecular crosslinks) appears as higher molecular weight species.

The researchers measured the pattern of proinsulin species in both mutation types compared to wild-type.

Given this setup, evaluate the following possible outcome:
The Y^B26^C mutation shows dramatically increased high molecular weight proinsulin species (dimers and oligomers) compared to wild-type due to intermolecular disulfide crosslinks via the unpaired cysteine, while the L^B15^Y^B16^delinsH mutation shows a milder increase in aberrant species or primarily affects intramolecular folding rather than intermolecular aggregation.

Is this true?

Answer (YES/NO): YES